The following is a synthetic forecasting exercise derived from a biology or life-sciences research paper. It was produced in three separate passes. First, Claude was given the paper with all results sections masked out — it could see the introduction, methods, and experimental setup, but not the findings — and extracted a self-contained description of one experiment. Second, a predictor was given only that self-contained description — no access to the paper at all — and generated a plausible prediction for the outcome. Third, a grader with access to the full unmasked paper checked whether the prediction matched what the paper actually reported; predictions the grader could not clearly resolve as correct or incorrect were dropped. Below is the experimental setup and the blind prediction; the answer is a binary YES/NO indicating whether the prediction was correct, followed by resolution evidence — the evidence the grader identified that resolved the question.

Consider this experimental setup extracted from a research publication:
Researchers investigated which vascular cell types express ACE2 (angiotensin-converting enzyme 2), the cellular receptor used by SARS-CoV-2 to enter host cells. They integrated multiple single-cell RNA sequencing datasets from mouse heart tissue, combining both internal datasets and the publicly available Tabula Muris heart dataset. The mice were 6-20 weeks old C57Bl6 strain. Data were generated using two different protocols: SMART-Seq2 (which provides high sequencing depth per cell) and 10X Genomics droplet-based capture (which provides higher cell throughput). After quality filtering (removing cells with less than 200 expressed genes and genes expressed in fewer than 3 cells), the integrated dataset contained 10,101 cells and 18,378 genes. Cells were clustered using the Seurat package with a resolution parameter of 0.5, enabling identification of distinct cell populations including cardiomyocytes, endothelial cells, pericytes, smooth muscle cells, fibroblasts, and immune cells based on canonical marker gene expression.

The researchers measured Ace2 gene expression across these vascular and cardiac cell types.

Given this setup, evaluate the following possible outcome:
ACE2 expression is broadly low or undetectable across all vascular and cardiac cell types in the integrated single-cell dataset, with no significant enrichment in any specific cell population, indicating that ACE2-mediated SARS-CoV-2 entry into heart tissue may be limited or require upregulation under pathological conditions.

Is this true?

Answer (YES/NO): NO